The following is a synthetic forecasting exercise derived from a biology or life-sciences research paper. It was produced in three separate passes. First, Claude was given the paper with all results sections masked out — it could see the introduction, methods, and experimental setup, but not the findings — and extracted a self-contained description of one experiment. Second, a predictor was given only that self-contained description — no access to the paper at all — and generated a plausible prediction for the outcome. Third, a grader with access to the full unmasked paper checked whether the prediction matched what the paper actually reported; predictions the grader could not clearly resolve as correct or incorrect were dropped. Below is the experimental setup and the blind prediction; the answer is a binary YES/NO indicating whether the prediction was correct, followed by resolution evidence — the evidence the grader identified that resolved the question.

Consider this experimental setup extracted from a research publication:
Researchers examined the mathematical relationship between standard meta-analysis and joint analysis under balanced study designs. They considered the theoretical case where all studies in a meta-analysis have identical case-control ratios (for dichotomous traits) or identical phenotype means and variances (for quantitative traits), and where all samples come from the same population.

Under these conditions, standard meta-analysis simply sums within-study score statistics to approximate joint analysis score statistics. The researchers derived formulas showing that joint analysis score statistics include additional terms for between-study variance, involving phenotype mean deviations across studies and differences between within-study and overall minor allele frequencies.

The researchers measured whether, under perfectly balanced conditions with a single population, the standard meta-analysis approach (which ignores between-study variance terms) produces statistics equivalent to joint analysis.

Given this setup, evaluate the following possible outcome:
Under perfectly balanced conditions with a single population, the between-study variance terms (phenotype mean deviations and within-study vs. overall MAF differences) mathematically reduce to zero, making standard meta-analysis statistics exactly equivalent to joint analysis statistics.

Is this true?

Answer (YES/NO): YES